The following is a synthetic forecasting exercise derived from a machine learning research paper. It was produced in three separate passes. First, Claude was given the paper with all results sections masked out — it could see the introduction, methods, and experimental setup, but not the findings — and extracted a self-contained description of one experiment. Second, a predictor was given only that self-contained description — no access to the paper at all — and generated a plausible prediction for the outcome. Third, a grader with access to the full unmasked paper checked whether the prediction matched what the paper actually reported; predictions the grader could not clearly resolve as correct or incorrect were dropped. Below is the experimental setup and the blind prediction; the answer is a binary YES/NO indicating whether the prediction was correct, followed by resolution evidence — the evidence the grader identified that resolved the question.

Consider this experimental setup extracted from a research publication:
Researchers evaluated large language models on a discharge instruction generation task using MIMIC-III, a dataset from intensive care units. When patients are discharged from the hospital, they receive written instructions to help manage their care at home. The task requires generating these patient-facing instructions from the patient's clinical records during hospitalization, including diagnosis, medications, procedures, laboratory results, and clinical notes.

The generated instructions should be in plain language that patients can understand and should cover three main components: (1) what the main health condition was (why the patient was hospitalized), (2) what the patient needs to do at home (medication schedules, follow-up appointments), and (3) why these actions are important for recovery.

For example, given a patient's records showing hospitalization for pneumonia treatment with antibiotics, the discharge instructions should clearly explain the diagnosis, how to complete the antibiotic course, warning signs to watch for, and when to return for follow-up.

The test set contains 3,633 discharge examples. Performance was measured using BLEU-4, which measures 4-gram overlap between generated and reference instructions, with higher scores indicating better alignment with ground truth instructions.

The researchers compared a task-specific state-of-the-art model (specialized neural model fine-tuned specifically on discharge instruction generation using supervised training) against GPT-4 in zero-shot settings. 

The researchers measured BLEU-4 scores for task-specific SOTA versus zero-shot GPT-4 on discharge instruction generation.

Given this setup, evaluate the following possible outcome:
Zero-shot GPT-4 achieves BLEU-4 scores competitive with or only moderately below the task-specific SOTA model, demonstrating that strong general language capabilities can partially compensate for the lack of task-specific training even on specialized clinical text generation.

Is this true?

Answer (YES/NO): YES